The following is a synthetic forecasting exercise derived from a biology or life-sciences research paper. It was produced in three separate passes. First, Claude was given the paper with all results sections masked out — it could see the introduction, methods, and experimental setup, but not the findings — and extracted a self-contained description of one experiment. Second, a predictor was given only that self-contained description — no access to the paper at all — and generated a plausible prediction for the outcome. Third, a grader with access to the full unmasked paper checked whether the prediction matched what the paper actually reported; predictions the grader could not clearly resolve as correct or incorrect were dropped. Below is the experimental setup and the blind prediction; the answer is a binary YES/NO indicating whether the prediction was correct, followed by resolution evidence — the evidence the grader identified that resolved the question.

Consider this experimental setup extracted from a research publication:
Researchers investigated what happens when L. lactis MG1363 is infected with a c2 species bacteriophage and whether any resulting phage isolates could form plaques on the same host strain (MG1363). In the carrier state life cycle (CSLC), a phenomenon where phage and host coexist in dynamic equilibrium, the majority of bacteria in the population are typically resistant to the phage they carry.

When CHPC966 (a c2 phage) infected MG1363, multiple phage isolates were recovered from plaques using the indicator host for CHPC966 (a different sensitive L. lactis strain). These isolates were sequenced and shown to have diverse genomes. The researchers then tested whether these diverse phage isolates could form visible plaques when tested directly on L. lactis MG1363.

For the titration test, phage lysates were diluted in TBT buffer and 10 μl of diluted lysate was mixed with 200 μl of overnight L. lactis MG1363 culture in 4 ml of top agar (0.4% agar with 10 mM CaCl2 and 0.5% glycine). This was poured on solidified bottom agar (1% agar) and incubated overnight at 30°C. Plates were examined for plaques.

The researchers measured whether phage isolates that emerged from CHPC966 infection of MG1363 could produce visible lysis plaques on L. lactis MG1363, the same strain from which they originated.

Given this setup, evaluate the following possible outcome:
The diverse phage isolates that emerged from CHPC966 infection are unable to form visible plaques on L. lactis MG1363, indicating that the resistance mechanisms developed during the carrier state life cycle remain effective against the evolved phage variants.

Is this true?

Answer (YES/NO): NO